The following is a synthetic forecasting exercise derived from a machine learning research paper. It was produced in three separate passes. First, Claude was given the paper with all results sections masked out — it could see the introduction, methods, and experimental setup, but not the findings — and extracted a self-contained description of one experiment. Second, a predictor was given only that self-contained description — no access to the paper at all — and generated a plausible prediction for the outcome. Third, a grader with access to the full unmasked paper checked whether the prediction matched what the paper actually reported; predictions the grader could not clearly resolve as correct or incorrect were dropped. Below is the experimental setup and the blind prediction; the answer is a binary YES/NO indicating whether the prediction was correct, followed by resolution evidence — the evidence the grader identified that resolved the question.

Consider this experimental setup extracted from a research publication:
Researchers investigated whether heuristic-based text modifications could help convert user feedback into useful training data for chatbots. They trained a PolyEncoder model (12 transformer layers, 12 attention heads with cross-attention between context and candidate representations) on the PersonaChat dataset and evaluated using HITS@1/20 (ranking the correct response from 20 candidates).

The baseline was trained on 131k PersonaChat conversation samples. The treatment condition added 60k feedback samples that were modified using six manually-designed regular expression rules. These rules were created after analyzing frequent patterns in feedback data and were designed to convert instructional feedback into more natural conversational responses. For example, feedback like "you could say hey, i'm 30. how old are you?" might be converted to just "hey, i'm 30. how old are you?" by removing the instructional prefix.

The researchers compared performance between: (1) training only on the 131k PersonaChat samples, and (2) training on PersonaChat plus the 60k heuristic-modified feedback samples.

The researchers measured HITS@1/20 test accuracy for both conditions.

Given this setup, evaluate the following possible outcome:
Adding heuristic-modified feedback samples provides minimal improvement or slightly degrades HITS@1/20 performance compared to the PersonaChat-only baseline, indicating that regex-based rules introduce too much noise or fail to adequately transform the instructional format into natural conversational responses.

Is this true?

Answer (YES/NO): YES